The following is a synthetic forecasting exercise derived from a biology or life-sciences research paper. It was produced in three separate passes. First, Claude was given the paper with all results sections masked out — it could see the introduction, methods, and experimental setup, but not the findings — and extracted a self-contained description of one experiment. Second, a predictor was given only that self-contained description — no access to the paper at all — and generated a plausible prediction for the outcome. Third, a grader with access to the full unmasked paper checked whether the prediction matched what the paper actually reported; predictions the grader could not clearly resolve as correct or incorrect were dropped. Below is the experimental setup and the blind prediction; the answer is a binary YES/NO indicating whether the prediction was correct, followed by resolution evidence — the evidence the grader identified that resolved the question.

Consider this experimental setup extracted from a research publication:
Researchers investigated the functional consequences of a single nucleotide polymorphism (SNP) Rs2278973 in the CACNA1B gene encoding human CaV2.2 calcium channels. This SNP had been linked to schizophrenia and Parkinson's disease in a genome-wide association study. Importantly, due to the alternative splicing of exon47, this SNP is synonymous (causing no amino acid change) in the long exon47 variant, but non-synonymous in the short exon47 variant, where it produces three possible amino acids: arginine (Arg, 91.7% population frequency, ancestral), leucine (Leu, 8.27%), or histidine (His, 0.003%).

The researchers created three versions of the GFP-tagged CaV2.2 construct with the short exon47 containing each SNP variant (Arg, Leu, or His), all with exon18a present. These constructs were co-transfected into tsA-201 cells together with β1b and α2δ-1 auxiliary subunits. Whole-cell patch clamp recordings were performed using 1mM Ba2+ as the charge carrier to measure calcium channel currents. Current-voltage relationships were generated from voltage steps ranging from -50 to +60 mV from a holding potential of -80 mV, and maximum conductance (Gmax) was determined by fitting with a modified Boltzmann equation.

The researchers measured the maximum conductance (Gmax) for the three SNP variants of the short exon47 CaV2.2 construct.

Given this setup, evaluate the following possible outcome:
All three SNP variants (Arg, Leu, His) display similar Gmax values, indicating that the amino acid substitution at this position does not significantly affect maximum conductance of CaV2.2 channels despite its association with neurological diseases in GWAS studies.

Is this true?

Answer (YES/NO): YES